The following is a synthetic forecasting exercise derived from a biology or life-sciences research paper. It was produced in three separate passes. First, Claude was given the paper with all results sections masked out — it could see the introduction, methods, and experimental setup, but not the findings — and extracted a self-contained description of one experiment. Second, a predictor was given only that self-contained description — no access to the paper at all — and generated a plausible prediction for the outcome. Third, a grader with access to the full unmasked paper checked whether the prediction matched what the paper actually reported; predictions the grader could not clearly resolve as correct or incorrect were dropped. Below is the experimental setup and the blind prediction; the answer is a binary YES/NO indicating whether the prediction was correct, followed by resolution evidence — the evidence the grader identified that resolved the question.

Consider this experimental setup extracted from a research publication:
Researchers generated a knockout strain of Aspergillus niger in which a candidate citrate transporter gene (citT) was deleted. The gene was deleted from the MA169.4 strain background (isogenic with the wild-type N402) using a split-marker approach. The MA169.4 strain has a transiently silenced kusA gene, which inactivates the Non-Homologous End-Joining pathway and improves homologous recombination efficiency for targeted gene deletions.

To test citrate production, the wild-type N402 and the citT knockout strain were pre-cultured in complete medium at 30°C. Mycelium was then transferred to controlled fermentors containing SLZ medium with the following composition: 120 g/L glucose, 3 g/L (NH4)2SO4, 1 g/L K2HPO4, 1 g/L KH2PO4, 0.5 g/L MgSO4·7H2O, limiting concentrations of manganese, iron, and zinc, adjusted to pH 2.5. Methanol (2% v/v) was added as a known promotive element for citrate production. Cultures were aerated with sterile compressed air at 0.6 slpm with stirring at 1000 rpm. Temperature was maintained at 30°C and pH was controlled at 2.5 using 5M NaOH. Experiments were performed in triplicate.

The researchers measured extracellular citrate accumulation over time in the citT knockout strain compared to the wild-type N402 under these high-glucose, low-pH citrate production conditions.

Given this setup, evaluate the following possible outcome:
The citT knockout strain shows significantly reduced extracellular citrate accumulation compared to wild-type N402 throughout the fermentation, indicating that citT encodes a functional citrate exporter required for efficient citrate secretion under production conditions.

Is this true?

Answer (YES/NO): YES